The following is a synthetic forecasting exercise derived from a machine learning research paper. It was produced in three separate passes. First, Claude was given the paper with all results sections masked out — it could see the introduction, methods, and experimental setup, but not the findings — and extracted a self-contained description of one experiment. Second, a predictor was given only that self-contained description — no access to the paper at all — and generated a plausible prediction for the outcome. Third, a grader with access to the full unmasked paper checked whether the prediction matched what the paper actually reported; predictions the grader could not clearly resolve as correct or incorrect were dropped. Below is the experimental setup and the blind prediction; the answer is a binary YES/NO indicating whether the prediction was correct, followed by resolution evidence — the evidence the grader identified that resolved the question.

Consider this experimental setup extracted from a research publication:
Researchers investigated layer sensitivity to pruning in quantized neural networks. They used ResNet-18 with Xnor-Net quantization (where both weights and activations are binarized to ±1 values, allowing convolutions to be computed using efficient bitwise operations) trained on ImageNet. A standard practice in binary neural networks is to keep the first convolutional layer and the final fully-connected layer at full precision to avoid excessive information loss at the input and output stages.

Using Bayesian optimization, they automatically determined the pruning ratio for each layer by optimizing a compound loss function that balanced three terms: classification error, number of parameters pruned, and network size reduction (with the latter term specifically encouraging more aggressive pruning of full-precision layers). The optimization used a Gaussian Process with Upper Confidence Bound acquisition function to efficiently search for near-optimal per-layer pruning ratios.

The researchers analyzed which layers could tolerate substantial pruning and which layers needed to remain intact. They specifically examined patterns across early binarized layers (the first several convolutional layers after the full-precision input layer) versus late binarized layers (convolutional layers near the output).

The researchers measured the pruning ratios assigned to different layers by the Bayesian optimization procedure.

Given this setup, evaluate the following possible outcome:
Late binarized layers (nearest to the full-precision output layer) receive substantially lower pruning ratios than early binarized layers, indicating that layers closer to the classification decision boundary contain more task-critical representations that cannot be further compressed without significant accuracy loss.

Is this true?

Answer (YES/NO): NO